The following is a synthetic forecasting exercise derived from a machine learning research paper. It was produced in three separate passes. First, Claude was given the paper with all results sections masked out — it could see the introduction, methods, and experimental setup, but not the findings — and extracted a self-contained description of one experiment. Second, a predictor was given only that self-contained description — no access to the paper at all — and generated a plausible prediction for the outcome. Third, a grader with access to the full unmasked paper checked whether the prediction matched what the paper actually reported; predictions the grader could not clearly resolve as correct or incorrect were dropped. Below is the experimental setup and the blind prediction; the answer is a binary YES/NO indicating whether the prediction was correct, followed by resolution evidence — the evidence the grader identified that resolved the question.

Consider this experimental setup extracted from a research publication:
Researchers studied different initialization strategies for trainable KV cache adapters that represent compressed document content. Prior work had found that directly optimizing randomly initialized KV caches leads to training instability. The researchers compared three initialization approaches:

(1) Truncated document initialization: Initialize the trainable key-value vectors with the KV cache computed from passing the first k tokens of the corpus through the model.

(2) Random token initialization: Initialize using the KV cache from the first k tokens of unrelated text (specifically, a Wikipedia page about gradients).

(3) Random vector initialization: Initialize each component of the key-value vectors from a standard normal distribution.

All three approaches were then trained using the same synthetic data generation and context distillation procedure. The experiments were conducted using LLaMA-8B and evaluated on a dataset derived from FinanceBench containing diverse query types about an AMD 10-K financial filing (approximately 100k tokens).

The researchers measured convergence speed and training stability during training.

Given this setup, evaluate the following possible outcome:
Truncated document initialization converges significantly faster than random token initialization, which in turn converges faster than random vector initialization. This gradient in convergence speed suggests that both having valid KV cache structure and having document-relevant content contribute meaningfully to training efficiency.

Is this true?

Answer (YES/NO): NO